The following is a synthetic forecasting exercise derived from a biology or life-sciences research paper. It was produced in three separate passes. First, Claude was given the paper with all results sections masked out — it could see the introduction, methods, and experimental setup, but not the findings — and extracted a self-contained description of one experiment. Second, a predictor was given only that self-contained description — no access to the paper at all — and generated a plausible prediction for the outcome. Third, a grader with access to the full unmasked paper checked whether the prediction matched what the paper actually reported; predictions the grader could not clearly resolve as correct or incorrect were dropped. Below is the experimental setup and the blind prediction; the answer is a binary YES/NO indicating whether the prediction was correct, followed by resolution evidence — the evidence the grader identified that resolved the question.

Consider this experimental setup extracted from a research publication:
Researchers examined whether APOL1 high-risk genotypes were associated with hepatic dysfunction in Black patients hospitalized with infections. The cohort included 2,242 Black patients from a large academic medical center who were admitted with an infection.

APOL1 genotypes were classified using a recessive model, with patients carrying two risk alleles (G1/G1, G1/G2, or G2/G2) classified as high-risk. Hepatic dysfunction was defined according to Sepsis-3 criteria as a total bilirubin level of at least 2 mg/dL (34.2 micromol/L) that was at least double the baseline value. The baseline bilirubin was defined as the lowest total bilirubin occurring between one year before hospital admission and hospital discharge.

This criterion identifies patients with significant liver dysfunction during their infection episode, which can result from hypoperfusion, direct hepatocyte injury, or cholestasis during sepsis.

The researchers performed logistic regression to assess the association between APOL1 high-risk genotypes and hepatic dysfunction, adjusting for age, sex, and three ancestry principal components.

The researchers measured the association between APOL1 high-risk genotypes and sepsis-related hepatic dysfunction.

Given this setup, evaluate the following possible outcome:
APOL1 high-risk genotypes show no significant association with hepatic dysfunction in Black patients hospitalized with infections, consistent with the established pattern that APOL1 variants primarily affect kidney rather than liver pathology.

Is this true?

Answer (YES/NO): YES